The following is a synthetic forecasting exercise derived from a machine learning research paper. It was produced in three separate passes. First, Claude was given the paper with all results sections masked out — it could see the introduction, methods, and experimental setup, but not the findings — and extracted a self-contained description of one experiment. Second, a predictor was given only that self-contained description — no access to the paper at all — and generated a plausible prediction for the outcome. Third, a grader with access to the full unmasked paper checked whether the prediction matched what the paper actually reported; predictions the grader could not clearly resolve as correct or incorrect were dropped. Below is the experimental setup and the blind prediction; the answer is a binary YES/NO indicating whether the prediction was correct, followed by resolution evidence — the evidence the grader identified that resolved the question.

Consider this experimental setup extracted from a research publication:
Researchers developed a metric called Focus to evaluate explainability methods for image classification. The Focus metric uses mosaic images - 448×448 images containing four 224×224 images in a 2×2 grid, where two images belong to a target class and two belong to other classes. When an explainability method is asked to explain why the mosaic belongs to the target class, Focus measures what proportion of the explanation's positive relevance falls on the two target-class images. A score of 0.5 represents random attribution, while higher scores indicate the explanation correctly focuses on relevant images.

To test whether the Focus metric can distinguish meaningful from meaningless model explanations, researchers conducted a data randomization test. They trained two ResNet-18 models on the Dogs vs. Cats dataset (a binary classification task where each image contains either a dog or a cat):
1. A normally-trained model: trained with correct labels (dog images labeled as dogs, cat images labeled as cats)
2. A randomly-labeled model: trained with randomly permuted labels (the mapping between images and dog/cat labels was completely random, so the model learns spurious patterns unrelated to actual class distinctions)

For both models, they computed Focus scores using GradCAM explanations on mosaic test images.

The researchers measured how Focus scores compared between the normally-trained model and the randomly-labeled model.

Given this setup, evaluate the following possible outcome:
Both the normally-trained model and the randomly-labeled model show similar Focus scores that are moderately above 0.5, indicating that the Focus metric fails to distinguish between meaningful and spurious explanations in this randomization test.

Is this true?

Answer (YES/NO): NO